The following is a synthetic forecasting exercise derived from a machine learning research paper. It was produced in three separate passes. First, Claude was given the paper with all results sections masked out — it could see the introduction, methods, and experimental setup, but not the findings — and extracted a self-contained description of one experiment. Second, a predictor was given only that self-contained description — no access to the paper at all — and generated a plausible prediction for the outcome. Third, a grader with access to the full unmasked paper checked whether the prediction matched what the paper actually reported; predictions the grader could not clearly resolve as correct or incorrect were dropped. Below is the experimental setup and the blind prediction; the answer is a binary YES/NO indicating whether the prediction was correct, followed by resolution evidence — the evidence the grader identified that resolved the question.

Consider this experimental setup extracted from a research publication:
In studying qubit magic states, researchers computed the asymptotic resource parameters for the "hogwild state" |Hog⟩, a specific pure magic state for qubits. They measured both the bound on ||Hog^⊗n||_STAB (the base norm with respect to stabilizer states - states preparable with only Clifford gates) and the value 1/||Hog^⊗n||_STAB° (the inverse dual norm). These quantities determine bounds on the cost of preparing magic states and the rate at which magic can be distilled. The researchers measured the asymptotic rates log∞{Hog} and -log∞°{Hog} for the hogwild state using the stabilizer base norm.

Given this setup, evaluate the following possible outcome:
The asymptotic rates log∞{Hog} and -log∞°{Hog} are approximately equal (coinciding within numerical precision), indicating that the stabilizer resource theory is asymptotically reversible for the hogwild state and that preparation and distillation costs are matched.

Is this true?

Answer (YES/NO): NO